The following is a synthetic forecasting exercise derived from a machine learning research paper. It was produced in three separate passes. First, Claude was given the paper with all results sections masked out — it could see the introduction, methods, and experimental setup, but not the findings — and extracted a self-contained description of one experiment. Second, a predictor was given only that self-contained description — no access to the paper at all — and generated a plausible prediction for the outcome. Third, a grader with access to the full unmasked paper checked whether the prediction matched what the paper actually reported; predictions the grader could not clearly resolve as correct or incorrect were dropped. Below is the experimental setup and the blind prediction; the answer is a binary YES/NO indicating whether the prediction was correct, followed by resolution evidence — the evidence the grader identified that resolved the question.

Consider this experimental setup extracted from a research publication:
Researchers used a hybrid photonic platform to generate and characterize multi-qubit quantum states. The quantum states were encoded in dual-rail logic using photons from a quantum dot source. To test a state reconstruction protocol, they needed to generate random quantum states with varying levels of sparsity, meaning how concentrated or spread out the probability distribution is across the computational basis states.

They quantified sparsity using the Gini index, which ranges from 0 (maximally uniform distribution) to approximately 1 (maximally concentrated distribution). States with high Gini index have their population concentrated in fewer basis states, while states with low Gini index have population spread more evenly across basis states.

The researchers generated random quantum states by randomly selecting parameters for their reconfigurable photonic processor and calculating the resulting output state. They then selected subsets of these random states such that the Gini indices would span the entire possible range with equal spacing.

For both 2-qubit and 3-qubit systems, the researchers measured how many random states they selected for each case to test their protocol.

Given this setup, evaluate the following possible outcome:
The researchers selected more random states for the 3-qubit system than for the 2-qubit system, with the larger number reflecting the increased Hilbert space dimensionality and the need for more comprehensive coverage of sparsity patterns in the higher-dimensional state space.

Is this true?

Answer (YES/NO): NO